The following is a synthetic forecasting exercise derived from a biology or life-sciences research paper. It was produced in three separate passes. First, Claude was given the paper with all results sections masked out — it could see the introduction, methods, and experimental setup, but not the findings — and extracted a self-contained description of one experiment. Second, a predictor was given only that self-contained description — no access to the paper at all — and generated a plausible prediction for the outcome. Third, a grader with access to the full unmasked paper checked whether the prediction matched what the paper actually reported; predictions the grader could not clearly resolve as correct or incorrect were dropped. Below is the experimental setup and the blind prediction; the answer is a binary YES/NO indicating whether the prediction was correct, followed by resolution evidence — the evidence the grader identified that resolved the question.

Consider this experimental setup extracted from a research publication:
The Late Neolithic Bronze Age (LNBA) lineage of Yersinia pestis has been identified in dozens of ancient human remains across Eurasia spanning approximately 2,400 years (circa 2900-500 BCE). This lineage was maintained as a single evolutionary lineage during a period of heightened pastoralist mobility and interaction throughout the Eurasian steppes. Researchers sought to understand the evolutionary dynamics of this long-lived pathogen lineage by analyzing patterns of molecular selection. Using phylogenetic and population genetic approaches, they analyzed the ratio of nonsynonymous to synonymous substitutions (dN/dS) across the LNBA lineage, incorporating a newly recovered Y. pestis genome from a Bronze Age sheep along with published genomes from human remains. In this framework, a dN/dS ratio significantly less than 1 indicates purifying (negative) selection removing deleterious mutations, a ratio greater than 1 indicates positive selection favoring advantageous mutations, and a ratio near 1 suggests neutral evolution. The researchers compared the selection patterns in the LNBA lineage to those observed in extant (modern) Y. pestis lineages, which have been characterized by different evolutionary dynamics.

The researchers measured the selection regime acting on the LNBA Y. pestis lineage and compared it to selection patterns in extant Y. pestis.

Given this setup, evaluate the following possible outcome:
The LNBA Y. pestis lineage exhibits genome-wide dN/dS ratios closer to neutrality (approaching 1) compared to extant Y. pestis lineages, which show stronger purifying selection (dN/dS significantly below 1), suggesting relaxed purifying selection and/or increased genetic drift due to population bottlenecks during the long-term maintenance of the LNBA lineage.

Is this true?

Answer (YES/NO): NO